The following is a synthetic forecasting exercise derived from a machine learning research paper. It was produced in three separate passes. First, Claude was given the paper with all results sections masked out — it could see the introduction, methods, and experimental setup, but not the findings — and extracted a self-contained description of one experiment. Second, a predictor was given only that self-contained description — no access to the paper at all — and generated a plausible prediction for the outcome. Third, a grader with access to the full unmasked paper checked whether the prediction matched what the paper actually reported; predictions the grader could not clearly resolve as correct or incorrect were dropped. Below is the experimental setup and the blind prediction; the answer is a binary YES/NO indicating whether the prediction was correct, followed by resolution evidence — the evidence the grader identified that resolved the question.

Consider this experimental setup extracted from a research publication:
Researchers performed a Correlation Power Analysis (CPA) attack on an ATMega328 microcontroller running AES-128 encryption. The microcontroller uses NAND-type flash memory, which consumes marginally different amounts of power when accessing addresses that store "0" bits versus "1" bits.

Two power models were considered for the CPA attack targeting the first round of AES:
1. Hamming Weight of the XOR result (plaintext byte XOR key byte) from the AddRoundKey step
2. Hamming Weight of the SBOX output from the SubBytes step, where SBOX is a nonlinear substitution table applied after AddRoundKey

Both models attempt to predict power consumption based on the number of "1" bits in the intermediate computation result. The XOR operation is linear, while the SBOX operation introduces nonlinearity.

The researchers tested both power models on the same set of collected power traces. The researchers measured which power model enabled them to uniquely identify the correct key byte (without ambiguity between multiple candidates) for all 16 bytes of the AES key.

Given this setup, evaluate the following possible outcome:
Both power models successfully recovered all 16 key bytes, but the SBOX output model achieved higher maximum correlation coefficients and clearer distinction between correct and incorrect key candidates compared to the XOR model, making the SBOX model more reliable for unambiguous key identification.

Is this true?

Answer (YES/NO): NO